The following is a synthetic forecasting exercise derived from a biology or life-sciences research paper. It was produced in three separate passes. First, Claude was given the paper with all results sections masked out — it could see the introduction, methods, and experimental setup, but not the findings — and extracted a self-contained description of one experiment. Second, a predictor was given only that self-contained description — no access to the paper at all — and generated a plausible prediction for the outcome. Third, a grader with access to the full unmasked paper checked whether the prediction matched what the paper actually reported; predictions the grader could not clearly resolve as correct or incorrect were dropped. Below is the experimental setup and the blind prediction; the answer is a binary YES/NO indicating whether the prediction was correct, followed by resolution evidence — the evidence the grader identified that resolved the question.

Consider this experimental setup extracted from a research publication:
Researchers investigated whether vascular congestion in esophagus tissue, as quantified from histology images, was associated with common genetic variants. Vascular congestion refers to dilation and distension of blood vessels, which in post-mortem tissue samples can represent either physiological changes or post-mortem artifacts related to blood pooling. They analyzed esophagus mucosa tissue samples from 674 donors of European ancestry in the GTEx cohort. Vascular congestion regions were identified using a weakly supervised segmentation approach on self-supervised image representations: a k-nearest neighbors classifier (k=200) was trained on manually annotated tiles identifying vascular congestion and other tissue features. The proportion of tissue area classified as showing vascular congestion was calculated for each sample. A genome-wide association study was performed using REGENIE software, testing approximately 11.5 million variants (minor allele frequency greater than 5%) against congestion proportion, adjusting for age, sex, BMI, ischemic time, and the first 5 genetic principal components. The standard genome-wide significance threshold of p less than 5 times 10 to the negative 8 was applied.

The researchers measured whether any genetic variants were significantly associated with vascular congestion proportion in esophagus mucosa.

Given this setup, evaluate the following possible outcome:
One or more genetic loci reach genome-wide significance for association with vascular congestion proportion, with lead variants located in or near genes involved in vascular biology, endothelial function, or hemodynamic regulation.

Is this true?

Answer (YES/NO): NO